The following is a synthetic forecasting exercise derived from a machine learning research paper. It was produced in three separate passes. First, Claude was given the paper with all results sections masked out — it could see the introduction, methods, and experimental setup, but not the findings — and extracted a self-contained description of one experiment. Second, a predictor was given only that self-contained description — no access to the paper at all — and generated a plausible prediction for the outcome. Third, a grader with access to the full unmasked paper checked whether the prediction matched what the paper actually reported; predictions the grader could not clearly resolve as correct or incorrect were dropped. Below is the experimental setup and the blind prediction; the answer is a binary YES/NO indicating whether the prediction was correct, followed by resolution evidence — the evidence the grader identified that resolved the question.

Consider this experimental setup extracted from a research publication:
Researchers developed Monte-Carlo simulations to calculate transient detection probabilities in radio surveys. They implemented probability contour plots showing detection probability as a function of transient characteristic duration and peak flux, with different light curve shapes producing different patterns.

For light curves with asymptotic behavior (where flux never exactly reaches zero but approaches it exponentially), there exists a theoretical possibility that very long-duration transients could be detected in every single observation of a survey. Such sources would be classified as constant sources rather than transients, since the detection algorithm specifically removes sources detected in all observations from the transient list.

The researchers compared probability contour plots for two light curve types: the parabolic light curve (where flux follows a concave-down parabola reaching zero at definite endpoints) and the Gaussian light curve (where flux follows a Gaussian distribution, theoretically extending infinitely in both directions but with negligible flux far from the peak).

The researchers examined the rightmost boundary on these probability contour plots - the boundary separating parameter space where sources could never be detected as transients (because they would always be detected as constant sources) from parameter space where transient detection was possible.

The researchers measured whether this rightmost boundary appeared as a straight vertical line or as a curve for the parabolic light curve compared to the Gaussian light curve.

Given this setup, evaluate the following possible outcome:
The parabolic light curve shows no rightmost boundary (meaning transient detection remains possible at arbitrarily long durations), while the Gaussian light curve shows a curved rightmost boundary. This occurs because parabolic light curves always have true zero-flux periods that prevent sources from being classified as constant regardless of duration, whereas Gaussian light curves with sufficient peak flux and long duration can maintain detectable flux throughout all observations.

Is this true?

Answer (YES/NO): NO